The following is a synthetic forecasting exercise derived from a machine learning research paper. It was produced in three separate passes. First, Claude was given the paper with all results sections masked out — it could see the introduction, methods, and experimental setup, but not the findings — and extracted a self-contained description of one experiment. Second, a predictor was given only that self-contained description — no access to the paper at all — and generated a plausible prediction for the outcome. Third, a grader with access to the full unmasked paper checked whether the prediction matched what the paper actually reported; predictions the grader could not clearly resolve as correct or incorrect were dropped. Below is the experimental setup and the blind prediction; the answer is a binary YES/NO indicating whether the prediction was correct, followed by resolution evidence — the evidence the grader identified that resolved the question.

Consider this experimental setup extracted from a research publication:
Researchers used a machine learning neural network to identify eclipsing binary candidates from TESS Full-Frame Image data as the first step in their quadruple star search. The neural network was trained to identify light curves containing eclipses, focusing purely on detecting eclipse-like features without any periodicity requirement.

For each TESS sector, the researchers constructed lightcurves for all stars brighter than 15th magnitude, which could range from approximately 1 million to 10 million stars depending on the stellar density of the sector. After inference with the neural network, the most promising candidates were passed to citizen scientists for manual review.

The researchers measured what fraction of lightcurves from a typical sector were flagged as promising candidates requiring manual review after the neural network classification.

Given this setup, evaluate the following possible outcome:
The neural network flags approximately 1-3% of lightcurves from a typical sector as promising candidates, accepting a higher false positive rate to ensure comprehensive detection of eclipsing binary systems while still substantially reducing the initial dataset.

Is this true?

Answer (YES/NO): NO